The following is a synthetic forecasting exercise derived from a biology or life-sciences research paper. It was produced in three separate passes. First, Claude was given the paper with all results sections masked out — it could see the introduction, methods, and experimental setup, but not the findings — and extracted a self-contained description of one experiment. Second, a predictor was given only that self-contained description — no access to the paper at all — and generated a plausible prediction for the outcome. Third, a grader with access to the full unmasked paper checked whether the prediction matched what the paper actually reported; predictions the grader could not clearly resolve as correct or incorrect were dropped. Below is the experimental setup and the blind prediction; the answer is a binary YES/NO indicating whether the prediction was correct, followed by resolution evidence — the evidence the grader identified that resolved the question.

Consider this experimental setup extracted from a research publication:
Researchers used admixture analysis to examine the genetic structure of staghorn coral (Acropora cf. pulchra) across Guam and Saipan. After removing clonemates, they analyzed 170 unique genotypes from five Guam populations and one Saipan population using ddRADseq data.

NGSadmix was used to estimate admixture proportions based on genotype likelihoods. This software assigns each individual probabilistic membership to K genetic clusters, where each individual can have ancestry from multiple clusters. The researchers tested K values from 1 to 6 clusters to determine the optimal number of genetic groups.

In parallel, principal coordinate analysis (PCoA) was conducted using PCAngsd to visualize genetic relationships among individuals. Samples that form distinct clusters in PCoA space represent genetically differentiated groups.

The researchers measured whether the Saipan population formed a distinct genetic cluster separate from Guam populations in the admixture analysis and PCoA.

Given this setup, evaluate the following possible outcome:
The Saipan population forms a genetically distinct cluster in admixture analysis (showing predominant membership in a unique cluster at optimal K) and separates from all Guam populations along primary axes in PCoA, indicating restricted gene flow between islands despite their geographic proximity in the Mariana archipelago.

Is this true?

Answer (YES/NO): NO